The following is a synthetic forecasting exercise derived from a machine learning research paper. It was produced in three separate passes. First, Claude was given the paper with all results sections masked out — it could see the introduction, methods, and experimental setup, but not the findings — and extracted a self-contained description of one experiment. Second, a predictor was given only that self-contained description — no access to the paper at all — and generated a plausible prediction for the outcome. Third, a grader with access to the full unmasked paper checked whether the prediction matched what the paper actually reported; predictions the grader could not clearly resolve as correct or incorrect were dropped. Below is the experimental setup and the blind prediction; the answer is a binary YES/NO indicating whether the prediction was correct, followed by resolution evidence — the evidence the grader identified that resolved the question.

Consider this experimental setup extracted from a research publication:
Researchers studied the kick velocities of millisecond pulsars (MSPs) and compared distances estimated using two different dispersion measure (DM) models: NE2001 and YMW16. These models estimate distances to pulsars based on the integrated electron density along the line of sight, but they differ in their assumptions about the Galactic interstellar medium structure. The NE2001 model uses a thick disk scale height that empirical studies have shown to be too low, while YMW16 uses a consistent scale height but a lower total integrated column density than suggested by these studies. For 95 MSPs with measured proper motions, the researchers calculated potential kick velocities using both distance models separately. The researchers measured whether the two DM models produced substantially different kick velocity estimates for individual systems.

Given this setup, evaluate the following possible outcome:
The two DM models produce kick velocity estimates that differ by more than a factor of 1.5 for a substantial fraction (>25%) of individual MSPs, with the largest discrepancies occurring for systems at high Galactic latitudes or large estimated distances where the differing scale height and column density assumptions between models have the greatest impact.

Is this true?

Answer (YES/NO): NO